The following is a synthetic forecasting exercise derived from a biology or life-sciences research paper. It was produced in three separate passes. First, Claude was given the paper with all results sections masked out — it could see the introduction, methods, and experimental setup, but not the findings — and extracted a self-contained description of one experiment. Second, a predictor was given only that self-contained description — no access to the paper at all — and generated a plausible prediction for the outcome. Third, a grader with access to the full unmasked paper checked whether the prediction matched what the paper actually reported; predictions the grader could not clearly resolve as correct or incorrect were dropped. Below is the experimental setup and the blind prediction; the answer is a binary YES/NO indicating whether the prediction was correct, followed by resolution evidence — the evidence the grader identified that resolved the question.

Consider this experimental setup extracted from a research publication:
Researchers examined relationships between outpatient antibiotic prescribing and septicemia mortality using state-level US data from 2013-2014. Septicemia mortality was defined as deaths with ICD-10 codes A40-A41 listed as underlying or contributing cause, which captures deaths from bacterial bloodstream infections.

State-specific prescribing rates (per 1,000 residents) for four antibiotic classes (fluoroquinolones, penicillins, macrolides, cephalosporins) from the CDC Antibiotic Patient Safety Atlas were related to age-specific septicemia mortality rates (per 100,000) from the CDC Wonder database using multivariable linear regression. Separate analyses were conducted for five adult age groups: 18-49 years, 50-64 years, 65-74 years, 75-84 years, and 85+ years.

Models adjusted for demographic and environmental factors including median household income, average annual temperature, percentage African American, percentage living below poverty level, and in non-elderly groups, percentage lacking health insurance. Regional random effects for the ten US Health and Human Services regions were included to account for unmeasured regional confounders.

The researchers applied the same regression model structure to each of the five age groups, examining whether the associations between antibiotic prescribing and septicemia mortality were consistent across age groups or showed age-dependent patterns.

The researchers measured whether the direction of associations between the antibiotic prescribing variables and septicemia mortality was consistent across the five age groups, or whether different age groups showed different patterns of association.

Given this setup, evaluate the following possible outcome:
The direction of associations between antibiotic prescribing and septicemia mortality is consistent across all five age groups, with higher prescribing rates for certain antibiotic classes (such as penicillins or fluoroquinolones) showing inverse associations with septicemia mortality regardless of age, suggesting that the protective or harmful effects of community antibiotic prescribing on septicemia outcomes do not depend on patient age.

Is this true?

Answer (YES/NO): NO